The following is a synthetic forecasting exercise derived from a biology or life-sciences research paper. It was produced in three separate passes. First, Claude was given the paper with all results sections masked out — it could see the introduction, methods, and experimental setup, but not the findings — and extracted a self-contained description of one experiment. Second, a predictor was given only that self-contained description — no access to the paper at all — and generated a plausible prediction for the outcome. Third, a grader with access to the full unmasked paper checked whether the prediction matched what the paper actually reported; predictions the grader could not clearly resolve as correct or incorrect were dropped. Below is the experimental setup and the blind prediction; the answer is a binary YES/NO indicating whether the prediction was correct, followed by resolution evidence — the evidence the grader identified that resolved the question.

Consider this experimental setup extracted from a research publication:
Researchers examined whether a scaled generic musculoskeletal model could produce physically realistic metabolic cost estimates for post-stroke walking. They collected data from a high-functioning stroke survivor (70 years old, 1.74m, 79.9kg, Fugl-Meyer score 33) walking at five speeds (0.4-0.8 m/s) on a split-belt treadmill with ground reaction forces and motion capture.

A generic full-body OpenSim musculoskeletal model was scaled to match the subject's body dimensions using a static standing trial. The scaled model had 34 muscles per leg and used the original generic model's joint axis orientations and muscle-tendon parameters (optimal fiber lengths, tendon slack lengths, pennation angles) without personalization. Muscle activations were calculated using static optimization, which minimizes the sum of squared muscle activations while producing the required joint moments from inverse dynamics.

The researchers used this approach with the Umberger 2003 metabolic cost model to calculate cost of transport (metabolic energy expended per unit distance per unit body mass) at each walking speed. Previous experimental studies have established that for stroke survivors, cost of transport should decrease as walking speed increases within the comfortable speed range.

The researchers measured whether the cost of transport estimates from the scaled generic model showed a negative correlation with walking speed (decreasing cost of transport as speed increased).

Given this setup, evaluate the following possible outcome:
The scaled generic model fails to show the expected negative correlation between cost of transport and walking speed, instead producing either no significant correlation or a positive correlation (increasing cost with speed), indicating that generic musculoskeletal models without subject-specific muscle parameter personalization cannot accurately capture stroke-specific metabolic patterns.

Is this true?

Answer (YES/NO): NO